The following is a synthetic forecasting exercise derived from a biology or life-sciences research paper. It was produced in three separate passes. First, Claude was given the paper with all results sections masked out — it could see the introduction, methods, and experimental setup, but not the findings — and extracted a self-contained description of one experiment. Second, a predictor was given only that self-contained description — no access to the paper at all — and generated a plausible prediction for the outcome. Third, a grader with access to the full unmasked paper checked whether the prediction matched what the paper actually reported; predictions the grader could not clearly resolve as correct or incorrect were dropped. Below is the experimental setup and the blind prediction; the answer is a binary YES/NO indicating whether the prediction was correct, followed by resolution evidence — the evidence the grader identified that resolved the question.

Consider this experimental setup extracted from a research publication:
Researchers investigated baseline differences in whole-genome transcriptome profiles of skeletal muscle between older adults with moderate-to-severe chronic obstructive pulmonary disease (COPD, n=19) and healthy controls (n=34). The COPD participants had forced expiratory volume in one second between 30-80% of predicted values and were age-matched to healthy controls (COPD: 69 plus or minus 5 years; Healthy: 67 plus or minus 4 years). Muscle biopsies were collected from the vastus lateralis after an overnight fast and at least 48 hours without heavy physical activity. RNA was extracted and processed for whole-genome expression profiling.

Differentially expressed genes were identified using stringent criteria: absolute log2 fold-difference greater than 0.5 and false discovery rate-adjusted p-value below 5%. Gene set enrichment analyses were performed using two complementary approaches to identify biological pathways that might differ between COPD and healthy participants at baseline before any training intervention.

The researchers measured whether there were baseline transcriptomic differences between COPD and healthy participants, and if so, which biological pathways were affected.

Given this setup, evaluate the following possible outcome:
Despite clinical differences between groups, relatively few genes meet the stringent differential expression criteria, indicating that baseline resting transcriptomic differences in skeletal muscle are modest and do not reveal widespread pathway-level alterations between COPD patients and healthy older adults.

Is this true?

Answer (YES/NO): NO